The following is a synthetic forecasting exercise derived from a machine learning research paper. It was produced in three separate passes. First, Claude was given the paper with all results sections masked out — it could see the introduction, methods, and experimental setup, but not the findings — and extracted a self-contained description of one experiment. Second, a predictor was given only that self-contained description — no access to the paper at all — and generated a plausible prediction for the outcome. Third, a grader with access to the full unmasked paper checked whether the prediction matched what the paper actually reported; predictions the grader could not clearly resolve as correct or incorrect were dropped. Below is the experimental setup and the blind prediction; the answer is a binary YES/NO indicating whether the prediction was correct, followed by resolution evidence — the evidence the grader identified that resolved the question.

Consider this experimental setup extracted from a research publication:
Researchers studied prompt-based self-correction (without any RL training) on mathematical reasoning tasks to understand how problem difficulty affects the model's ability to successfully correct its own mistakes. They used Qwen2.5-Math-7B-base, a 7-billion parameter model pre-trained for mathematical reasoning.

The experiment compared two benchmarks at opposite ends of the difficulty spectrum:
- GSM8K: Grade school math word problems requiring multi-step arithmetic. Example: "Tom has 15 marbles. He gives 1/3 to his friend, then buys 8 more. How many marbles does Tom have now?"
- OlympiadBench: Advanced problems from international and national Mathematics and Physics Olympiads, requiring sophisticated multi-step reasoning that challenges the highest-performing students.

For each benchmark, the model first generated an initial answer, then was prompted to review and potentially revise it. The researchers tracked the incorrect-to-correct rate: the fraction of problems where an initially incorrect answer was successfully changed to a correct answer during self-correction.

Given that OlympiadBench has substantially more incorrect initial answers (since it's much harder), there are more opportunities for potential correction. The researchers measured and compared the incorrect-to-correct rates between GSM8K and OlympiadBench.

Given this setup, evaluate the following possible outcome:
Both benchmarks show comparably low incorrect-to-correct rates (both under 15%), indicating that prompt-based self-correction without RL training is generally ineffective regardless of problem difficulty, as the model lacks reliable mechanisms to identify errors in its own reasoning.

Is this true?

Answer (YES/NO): NO